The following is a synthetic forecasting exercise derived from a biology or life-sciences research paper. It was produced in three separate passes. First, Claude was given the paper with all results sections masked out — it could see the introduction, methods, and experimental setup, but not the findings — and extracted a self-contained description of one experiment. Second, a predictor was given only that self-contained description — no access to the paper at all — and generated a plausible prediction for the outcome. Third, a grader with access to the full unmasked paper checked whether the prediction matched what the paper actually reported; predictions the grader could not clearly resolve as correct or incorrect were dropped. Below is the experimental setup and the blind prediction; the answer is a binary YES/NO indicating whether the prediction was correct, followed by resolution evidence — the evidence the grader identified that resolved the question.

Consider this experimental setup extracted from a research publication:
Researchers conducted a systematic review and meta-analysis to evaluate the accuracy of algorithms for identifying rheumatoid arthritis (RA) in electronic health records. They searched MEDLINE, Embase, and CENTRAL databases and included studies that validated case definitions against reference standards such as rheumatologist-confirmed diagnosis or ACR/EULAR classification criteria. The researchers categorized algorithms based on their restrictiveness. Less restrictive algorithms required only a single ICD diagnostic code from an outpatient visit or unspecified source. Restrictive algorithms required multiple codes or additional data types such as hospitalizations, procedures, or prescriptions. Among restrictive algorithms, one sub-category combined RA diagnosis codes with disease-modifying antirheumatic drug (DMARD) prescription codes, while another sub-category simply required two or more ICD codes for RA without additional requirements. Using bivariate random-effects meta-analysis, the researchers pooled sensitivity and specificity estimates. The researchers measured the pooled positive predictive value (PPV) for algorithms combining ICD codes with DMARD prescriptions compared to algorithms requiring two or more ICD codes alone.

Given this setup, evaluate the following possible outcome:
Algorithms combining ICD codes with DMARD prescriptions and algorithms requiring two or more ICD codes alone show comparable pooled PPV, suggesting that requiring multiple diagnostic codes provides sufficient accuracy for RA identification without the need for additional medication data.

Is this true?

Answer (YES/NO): NO